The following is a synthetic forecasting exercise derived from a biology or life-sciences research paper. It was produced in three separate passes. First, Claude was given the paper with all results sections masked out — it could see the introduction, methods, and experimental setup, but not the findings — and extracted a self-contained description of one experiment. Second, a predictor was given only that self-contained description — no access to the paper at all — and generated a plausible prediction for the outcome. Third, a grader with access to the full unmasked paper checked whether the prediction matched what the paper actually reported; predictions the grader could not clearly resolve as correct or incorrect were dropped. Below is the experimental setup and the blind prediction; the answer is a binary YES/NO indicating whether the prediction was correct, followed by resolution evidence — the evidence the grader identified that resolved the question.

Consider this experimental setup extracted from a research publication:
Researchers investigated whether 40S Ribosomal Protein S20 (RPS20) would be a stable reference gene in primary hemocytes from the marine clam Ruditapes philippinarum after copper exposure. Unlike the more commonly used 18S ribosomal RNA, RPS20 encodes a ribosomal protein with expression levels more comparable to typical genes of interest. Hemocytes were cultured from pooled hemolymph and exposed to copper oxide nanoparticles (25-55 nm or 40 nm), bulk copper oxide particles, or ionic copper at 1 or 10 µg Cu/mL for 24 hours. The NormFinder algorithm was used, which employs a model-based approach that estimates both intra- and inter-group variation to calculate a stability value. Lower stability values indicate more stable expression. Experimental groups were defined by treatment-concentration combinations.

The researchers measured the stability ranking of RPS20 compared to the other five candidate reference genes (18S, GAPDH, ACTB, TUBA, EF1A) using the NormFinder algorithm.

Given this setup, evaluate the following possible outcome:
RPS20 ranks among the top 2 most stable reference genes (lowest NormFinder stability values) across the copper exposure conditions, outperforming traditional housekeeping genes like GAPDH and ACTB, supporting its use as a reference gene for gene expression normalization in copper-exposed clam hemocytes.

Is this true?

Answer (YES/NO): NO